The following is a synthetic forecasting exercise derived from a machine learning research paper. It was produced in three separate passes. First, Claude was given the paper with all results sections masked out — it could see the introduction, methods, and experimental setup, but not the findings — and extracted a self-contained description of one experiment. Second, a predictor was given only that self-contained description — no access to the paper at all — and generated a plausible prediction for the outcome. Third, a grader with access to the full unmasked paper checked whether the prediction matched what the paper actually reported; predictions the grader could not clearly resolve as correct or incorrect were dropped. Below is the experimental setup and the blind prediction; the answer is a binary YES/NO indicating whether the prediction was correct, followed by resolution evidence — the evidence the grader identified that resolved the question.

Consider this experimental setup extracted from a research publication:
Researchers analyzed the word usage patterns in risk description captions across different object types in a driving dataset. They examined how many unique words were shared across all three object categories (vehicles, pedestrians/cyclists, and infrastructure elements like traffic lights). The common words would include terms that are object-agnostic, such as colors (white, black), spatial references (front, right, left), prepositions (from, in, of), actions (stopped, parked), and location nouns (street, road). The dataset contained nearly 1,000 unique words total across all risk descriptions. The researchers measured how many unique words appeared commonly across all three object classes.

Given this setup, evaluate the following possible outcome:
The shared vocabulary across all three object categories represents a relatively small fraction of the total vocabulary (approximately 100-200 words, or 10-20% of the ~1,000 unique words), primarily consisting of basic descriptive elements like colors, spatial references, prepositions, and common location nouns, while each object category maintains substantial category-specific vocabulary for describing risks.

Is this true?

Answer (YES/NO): YES